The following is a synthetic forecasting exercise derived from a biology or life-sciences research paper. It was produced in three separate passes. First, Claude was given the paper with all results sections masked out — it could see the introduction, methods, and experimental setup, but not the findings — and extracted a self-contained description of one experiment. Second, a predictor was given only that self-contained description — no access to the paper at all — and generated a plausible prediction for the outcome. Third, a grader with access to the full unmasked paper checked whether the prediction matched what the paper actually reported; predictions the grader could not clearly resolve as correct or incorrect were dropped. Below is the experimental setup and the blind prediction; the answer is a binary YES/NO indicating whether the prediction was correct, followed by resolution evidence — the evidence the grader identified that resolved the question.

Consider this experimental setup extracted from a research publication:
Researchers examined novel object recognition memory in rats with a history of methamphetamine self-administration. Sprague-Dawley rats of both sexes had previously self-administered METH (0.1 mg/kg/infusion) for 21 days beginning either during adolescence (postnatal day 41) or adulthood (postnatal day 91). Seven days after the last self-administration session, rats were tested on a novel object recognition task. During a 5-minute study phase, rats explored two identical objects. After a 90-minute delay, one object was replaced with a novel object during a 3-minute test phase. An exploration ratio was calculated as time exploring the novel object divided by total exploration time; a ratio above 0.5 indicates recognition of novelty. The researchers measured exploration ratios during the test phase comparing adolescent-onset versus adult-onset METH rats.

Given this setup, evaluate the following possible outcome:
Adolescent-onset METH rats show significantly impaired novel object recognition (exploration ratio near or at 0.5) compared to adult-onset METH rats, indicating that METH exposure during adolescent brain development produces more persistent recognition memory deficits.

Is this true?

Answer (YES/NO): NO